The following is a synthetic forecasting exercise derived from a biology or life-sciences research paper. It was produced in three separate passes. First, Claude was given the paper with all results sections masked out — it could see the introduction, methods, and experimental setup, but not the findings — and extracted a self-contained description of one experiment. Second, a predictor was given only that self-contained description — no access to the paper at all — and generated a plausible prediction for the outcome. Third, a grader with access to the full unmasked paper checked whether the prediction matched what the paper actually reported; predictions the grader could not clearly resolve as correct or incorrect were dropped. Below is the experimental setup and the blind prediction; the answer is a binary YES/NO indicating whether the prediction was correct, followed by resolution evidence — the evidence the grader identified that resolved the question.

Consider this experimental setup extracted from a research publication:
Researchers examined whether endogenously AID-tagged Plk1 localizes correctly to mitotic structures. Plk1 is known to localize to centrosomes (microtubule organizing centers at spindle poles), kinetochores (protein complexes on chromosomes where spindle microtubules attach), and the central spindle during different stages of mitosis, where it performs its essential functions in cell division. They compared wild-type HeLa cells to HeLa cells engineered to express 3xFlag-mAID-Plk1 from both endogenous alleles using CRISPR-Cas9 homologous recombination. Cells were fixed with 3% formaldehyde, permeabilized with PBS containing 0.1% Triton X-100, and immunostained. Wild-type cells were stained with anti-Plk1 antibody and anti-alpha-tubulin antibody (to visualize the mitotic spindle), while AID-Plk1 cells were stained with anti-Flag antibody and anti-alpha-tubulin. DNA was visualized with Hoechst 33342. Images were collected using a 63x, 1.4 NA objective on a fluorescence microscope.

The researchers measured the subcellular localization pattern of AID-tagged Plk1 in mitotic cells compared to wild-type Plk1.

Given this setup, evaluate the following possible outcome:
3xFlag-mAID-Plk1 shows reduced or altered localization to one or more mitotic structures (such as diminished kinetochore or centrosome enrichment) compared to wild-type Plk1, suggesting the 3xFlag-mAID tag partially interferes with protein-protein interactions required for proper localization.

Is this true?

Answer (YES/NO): NO